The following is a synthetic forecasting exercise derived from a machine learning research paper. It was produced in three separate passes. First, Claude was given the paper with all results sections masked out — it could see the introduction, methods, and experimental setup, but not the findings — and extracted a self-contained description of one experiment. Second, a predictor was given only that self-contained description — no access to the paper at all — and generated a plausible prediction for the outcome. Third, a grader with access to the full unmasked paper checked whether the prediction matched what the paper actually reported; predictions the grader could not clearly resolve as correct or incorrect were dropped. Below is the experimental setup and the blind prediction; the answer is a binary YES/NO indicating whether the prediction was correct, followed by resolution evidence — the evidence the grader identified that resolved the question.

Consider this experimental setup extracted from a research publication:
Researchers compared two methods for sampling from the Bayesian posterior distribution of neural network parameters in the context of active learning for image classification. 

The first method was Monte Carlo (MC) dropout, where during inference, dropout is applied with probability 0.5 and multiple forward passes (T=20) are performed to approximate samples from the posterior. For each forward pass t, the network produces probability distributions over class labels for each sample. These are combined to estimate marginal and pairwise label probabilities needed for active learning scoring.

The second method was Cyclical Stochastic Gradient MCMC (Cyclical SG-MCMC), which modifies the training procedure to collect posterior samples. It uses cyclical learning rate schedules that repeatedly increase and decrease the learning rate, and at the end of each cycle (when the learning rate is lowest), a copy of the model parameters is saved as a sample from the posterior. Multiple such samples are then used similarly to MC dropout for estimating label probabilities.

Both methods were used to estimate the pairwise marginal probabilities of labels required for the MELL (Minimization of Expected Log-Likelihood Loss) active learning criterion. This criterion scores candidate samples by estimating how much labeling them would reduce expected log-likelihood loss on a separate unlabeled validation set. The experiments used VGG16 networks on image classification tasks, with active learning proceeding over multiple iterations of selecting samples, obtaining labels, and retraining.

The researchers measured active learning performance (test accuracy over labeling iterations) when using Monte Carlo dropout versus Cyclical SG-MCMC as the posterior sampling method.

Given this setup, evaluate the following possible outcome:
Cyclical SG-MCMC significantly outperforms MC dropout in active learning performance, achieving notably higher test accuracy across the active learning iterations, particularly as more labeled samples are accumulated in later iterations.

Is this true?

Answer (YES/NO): NO